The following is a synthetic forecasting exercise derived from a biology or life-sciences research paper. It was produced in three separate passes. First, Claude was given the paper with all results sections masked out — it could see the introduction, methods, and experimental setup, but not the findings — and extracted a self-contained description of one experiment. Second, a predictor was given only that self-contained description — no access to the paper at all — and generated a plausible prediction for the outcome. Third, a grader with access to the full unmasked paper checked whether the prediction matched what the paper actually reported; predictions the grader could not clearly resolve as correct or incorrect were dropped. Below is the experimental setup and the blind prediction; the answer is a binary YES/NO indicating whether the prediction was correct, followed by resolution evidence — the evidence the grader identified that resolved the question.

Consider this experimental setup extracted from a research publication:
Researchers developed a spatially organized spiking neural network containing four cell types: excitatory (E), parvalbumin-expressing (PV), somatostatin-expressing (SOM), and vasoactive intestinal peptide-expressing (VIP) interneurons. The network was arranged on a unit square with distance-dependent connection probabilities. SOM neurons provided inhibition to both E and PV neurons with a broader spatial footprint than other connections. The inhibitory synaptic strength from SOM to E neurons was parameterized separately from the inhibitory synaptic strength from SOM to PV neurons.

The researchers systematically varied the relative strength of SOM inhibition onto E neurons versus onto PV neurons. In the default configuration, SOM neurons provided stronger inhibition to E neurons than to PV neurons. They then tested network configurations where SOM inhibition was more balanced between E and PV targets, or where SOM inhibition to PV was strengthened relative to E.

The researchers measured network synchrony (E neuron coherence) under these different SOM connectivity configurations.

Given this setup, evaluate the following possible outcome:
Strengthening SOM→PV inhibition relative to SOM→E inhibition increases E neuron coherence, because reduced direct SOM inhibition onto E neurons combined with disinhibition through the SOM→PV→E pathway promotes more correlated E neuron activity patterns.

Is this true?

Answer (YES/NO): NO